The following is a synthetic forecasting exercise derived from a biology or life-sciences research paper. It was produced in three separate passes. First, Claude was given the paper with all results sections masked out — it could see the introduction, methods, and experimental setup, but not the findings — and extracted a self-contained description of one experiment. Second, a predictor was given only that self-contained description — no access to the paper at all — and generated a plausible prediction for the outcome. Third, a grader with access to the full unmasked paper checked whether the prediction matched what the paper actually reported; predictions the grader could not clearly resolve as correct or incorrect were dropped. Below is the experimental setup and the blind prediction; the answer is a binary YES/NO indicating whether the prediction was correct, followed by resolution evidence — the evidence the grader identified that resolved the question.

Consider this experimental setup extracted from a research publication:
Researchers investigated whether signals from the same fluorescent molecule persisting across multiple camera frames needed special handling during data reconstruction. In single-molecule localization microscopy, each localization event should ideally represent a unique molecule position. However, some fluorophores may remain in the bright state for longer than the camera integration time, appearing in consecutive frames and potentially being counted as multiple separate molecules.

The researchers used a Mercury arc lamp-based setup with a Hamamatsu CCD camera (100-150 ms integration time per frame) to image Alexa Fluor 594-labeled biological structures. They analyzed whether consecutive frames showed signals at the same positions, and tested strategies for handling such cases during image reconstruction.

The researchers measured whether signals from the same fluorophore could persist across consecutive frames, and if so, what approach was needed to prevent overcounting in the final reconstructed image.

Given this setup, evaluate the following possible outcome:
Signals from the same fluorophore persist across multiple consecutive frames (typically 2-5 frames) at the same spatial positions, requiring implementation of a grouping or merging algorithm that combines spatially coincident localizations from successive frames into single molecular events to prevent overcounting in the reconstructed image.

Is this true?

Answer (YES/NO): NO